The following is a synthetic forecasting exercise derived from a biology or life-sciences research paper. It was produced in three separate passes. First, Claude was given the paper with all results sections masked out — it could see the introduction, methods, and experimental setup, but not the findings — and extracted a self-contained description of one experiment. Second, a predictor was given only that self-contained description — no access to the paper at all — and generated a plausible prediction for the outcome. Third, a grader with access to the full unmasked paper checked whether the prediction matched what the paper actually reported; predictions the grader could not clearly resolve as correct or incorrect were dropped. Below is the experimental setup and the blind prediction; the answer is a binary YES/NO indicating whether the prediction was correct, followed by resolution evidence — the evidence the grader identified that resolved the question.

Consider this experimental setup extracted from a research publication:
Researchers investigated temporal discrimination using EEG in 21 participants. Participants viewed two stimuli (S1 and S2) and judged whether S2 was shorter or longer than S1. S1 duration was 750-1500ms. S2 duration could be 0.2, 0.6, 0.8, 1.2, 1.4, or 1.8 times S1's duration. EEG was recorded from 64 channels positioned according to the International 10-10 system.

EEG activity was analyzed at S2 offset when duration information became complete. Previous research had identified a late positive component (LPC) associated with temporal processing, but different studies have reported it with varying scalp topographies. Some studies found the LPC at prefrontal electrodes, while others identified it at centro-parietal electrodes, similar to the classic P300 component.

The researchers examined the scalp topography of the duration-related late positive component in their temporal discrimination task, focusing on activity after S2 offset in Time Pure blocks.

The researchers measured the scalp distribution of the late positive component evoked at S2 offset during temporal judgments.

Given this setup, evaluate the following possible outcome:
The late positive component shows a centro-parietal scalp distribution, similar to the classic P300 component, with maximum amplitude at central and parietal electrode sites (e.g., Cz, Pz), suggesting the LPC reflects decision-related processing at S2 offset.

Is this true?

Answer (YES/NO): NO